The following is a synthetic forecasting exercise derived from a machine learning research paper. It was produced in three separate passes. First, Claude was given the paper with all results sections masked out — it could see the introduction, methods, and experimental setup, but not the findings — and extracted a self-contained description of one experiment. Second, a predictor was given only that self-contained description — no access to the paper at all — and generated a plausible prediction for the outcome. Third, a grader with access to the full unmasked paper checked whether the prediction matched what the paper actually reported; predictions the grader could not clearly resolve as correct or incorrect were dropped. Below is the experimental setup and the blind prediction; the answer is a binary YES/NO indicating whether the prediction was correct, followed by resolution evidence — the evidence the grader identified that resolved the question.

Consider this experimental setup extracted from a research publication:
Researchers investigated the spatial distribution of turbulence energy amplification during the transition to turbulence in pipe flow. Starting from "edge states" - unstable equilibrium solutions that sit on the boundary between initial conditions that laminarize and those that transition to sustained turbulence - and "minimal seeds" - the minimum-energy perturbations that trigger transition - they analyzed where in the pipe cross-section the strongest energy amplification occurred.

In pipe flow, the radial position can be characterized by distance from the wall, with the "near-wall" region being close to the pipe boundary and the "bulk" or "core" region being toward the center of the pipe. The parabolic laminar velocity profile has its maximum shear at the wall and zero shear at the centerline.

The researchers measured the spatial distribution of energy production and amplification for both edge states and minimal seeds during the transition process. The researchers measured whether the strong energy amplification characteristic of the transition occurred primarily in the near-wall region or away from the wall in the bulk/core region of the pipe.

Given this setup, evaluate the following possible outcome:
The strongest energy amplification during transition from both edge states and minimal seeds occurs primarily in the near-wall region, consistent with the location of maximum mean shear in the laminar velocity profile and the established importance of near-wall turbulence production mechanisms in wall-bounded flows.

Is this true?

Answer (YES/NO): NO